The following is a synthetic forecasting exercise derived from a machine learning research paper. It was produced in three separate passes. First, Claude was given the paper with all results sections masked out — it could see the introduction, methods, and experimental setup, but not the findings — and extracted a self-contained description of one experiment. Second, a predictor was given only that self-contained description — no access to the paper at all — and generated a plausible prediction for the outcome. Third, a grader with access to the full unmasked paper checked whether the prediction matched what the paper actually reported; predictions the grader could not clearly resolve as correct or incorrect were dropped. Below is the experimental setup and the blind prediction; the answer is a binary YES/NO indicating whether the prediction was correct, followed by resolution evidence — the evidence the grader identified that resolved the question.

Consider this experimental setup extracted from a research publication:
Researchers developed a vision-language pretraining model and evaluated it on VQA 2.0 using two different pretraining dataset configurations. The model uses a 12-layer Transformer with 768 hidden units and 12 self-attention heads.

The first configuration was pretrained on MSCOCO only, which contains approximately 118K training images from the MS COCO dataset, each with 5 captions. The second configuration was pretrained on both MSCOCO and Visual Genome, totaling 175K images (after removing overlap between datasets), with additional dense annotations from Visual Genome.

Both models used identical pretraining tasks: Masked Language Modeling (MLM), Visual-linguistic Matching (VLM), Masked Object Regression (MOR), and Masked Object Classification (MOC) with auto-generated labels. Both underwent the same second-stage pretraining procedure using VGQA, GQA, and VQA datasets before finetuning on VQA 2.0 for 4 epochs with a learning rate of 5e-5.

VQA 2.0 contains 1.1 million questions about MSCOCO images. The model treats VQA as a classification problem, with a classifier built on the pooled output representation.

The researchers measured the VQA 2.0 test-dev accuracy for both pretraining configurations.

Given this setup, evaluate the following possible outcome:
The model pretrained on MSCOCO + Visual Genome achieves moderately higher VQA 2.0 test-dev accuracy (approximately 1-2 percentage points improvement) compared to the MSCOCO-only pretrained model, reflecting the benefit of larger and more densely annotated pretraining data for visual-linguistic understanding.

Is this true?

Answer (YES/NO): YES